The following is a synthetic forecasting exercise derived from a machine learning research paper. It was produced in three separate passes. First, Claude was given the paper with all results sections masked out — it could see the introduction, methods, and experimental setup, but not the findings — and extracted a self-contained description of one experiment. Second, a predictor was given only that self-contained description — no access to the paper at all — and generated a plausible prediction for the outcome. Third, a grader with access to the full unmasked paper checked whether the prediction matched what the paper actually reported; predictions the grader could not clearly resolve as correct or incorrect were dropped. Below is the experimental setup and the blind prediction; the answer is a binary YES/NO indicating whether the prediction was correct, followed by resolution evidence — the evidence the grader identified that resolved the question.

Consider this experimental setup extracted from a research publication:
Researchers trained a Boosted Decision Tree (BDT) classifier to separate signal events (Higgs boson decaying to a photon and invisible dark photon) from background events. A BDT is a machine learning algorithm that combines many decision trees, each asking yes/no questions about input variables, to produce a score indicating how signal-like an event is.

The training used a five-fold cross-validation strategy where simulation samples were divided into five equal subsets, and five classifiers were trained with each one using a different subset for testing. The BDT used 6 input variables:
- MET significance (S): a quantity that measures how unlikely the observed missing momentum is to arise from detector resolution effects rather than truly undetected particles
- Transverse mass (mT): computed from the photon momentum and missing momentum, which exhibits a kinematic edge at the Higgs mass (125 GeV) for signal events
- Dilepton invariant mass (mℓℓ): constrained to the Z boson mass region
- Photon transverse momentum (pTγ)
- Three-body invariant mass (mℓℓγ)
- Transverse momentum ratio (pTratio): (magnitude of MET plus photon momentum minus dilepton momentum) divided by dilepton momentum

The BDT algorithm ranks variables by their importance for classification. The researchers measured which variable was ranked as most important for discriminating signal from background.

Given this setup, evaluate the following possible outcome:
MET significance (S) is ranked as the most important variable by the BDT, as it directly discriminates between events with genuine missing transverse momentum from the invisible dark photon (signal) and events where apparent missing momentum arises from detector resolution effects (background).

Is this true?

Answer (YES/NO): YES